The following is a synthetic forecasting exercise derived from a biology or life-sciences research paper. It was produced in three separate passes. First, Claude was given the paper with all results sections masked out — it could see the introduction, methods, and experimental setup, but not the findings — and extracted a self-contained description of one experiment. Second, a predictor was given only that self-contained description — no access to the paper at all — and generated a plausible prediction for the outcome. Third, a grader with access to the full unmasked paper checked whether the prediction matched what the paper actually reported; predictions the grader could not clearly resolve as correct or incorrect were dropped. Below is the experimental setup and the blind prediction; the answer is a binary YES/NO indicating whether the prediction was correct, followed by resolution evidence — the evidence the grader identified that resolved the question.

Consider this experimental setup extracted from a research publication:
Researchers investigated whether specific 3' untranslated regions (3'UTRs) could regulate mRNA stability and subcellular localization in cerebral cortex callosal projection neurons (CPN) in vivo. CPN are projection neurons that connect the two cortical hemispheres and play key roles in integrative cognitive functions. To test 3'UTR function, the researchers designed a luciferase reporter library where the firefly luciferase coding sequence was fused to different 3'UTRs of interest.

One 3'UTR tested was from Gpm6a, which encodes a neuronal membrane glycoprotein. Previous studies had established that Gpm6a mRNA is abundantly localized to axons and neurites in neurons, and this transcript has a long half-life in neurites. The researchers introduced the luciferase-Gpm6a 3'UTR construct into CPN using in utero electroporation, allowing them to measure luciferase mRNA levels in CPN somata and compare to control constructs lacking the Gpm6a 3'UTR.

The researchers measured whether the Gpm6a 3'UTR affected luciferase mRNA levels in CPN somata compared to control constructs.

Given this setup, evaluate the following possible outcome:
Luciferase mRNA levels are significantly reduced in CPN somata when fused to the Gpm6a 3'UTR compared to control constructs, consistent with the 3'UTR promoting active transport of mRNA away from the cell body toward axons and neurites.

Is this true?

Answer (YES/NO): NO